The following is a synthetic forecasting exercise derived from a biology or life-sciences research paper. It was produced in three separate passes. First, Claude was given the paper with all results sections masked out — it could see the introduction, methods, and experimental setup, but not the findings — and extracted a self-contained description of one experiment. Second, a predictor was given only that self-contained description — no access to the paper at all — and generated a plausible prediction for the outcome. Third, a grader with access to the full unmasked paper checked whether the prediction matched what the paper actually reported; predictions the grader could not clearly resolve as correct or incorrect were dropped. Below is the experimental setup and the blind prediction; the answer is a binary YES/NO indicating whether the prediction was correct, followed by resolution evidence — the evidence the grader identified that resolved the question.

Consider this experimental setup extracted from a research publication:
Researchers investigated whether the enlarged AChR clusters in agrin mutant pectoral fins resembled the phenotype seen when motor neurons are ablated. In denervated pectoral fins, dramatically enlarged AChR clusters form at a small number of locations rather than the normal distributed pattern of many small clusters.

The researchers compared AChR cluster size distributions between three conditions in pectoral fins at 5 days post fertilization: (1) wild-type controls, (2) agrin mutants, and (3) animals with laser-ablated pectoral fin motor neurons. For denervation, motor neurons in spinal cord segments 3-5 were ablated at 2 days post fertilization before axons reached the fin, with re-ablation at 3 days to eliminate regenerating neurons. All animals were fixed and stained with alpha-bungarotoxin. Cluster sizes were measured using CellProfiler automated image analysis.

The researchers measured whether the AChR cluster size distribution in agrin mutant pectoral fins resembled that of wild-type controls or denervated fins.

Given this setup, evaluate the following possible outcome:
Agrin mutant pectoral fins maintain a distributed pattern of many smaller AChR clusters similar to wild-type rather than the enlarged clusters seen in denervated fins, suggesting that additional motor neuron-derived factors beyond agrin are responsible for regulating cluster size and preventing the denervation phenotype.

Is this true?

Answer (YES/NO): NO